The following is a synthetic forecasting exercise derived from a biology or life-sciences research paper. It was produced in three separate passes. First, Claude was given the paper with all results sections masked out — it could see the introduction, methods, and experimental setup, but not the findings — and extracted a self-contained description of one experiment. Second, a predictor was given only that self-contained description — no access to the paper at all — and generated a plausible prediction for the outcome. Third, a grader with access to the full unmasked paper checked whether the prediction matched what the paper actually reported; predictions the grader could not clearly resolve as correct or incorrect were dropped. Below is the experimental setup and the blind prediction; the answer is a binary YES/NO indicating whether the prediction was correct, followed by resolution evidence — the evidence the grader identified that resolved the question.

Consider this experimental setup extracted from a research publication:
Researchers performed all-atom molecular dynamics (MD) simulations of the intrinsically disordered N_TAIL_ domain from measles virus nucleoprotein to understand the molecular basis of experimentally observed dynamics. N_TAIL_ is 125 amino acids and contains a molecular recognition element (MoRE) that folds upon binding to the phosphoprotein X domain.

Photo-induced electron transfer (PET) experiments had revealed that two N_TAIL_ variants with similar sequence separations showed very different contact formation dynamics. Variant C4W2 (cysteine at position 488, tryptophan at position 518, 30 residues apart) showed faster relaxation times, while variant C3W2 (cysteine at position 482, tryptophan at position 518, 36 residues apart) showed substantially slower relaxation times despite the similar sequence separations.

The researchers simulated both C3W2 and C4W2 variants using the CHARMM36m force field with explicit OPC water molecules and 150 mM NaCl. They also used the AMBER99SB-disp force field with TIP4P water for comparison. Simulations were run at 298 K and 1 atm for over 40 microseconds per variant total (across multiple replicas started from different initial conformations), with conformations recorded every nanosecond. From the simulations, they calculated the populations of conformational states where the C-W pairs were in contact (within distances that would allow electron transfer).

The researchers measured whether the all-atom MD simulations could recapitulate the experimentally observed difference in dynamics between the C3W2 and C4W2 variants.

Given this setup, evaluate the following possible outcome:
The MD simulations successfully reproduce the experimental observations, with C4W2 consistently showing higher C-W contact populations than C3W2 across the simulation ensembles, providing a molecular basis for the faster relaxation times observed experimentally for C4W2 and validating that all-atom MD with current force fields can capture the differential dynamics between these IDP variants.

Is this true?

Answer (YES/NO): NO